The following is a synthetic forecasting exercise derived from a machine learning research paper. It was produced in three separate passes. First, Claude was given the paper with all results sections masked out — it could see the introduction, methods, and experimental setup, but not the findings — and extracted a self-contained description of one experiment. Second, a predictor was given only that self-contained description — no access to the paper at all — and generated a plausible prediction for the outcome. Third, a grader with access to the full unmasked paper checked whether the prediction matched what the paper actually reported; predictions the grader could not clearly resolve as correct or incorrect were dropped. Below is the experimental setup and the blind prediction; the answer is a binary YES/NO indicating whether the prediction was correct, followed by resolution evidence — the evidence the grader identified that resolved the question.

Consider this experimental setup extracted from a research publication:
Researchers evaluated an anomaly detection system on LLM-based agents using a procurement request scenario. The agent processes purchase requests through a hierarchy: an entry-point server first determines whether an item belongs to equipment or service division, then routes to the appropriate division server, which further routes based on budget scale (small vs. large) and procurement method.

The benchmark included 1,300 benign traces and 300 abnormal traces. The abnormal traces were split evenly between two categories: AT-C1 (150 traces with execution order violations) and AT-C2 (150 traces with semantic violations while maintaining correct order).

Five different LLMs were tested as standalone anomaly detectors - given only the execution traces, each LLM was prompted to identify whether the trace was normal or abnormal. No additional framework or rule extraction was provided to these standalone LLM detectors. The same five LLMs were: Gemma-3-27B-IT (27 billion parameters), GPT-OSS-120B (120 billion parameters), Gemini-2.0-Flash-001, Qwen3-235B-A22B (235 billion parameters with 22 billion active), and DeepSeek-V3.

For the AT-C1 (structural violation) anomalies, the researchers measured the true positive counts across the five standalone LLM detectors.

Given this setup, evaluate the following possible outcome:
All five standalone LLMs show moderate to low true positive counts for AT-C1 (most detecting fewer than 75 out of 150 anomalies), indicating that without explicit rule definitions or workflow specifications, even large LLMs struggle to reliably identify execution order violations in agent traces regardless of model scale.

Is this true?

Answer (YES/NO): NO